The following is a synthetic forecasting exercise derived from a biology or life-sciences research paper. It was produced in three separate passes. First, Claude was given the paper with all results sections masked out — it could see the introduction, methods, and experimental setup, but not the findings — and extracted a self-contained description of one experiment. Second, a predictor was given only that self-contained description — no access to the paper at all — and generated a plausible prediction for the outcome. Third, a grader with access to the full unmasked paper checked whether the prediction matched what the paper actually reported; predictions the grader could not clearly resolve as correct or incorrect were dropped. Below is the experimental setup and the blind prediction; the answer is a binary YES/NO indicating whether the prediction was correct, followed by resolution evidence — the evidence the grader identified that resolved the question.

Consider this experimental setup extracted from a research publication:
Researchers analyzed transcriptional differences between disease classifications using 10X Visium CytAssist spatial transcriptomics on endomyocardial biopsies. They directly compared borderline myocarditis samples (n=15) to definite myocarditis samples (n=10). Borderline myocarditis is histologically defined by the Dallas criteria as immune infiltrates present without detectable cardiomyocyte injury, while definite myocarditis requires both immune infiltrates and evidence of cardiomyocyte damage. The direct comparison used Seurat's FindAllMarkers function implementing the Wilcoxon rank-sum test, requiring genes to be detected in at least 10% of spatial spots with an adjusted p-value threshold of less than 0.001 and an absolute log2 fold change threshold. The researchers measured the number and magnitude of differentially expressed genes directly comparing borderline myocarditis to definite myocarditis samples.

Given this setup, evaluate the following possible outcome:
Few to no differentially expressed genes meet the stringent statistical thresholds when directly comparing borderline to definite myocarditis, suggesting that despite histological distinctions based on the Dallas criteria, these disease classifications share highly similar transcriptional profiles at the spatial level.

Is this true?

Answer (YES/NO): NO